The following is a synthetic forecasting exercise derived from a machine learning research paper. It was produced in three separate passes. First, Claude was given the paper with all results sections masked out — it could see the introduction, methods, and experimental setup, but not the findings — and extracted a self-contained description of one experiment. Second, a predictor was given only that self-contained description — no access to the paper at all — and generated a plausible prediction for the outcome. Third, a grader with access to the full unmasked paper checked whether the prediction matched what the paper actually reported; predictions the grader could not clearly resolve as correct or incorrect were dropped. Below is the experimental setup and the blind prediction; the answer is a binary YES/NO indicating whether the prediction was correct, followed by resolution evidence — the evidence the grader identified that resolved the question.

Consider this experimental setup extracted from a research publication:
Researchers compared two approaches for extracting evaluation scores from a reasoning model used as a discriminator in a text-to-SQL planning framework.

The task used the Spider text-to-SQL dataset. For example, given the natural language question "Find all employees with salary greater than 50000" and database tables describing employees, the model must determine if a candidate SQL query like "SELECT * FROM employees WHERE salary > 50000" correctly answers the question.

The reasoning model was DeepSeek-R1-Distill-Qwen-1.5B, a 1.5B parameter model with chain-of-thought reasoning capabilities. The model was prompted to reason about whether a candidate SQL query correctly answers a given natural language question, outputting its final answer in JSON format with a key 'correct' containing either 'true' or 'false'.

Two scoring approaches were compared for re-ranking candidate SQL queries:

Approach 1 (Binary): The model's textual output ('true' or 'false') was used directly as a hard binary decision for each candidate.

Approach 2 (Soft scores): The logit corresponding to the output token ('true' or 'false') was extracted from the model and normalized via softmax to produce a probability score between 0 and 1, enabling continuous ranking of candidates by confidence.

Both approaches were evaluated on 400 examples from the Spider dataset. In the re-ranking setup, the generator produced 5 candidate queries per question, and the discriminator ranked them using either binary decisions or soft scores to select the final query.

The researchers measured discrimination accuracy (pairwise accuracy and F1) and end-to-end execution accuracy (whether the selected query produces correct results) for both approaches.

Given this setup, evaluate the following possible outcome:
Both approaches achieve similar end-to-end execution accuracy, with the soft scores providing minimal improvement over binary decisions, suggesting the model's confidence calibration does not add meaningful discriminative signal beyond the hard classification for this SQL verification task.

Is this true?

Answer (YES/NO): YES